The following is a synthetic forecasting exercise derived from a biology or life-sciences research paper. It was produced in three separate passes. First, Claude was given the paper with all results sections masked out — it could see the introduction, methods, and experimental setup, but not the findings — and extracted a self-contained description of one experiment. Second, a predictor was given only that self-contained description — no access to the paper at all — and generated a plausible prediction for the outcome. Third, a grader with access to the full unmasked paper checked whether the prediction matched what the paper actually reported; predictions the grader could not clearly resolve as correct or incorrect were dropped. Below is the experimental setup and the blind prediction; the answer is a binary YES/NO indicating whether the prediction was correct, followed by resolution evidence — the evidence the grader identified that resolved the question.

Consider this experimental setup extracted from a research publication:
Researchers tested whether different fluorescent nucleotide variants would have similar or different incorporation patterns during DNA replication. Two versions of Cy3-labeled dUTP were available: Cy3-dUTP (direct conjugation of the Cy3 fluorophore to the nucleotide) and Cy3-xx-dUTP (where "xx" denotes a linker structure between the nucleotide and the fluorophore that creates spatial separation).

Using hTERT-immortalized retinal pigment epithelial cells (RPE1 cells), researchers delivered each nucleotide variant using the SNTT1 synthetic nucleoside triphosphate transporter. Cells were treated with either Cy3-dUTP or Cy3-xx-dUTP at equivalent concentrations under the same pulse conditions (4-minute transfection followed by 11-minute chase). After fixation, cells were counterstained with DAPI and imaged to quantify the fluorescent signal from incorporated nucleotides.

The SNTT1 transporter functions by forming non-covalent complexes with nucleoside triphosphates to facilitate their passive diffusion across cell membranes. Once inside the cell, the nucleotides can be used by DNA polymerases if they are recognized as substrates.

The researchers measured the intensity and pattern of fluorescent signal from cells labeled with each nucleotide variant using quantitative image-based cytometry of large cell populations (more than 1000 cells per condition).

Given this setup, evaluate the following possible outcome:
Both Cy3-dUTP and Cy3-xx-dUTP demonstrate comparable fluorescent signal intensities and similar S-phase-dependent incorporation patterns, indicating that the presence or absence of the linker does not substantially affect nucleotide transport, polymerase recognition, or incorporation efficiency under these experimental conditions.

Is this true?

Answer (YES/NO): NO